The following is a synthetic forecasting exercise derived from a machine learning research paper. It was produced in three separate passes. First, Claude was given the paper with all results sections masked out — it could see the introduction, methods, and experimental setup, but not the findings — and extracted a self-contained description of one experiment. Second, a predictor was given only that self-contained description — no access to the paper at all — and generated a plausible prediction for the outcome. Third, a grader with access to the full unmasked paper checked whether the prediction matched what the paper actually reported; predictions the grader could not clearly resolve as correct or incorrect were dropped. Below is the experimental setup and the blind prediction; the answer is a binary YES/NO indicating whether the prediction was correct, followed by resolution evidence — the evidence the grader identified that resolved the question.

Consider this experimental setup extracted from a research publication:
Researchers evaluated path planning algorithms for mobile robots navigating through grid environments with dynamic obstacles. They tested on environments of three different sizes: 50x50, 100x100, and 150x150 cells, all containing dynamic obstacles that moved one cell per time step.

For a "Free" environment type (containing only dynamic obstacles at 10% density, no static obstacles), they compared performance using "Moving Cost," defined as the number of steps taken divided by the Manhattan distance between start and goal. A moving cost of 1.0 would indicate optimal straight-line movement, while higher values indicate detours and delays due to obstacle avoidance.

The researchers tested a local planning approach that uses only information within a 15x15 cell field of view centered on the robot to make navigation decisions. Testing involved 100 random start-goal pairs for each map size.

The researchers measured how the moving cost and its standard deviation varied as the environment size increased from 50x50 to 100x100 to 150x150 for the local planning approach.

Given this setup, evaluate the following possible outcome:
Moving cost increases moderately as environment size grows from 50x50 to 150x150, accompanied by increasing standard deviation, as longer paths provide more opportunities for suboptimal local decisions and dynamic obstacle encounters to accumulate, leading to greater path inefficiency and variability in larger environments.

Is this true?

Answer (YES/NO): NO